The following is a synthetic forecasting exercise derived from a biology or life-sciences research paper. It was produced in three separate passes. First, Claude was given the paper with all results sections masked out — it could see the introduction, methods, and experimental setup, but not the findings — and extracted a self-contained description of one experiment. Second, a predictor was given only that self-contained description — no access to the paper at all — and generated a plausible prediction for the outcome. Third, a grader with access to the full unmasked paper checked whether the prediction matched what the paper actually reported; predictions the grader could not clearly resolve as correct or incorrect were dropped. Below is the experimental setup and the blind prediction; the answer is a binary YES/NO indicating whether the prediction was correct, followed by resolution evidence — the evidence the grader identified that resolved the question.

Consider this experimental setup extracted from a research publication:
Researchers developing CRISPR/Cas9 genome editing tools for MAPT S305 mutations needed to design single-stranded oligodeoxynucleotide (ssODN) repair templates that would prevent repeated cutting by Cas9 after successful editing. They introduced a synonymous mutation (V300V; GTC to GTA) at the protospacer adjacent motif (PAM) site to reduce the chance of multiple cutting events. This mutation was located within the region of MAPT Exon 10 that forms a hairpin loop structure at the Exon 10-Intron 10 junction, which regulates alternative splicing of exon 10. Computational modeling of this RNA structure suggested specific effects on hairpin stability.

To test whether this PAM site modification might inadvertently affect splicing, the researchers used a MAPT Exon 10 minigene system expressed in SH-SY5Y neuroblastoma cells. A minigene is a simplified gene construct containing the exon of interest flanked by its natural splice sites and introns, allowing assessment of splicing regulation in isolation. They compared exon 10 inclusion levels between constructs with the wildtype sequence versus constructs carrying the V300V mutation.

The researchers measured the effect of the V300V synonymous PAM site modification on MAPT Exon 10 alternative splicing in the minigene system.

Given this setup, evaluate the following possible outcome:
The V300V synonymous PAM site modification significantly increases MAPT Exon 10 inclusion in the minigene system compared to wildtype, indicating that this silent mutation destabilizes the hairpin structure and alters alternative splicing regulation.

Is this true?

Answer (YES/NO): NO